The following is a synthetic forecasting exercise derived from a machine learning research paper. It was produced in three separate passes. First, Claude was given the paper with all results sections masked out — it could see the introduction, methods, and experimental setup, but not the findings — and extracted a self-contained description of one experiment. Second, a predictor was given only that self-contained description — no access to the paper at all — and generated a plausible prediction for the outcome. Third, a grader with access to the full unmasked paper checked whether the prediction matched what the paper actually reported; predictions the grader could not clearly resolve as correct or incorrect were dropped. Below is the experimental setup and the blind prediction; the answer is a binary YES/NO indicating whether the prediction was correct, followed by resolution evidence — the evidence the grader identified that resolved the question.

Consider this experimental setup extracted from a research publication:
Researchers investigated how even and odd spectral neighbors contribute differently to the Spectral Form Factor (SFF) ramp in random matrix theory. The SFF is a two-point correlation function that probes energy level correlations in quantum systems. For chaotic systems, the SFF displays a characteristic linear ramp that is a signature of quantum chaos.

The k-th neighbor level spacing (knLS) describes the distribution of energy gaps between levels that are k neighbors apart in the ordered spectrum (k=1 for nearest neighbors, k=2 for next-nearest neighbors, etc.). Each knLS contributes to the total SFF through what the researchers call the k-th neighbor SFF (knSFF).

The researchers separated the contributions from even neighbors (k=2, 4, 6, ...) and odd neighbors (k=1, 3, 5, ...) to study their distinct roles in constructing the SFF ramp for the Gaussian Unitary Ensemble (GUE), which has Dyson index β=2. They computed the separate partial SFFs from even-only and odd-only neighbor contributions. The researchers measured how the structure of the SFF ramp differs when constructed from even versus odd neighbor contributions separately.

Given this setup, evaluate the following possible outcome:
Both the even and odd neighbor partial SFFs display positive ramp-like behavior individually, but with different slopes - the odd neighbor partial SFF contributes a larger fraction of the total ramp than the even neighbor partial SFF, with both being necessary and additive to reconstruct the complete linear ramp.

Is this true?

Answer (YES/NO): NO